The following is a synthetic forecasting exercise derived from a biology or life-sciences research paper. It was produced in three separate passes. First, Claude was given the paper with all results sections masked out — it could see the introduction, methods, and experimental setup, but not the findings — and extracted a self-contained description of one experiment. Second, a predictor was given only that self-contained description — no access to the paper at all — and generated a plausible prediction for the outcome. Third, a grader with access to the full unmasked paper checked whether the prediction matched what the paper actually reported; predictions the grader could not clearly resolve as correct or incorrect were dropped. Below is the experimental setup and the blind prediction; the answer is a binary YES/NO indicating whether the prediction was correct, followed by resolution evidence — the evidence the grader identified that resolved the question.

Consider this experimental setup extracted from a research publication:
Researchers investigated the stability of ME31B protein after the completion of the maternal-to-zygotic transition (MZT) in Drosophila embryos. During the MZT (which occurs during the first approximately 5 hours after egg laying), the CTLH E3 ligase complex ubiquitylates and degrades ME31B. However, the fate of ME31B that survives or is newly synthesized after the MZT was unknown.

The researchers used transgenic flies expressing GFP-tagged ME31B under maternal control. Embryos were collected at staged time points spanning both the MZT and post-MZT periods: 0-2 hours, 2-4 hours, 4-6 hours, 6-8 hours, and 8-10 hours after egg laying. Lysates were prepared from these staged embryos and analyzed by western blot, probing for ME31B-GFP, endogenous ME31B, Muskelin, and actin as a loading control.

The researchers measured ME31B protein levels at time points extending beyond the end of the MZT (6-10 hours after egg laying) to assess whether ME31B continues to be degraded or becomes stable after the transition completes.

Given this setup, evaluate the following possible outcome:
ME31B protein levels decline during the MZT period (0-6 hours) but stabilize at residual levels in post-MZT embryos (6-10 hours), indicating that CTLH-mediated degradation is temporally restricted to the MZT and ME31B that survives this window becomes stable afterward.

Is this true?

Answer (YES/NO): YES